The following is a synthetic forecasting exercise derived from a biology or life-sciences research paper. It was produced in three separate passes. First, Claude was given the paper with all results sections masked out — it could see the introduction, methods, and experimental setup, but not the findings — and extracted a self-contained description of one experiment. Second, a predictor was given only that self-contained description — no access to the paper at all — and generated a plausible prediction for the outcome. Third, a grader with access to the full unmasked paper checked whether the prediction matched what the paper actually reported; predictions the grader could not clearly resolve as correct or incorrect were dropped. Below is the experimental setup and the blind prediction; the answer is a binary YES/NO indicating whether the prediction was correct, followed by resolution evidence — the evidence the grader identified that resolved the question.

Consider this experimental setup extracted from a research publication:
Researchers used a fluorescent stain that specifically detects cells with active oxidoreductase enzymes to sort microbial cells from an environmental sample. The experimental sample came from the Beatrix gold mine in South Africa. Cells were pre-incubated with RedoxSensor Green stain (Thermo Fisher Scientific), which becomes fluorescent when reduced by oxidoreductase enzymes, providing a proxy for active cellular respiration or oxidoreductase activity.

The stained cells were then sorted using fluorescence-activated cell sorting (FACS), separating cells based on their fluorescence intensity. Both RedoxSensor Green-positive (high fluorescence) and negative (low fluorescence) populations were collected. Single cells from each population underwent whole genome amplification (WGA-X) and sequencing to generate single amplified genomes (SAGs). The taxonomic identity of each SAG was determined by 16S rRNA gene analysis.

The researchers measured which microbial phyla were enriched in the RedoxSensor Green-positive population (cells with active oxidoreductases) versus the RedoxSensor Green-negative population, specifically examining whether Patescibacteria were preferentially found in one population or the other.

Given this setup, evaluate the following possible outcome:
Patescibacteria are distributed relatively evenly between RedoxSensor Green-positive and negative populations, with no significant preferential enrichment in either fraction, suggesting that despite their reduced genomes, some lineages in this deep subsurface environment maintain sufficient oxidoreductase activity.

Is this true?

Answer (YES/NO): NO